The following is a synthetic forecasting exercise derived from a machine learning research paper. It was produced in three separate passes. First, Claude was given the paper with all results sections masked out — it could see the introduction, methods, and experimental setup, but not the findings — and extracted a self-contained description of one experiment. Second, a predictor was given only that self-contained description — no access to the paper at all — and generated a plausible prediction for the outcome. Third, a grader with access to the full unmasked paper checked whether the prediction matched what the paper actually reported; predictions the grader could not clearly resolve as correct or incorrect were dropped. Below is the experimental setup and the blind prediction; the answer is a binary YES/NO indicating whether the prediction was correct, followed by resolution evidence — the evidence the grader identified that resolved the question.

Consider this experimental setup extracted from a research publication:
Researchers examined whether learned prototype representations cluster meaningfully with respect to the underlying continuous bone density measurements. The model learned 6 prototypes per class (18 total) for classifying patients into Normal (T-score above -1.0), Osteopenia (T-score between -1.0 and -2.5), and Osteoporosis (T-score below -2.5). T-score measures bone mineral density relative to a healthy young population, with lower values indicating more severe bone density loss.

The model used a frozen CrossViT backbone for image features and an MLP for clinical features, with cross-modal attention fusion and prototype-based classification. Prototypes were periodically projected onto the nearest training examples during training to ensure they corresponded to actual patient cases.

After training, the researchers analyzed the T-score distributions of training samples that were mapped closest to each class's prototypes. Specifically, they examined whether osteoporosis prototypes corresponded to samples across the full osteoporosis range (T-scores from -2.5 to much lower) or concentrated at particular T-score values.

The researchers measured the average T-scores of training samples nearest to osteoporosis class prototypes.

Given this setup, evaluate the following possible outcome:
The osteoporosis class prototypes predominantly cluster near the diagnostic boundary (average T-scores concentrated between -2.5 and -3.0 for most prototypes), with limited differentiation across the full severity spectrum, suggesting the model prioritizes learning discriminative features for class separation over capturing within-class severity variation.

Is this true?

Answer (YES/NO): NO